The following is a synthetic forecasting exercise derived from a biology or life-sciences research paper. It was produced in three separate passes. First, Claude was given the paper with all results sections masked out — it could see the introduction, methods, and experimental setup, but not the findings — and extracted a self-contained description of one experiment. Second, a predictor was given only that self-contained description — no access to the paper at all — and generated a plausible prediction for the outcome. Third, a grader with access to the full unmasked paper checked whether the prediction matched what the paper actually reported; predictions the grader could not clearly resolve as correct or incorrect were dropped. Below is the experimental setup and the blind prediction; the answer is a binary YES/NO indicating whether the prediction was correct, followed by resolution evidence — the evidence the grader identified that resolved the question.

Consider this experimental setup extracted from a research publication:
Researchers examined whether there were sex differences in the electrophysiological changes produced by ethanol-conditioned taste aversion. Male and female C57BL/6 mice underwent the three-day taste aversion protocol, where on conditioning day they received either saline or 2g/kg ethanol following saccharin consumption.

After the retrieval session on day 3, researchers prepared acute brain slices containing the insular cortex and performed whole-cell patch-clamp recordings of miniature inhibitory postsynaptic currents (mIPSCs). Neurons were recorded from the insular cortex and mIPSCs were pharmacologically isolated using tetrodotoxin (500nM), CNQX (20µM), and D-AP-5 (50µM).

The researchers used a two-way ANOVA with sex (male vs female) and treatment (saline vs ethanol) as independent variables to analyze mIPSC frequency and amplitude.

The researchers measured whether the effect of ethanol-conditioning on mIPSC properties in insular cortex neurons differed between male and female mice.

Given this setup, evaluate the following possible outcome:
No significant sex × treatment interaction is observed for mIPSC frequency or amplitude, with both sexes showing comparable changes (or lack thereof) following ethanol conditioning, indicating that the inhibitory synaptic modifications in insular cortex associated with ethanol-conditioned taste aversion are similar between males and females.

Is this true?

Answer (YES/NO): YES